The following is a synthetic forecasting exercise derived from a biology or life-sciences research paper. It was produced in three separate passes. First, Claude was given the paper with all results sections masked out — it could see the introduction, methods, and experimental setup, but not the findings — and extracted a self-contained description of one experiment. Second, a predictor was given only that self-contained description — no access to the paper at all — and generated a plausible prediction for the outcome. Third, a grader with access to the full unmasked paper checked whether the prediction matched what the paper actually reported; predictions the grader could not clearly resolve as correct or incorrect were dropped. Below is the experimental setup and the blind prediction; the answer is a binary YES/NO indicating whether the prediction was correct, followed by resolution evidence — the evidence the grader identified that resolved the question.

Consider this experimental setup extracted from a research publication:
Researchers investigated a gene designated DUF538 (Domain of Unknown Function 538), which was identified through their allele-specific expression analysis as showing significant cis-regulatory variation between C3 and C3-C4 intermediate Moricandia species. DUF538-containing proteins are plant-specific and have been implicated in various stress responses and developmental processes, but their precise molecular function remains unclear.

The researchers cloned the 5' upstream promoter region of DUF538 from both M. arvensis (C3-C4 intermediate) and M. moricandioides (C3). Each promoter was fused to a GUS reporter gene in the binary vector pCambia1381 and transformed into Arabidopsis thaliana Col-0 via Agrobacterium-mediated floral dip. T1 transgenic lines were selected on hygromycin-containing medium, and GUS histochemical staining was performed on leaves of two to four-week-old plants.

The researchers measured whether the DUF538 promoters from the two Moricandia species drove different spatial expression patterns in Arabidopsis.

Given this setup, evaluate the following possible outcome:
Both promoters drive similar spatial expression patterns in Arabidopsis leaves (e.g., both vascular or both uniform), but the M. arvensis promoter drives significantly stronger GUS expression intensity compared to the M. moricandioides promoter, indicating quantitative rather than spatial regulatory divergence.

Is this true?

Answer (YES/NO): NO